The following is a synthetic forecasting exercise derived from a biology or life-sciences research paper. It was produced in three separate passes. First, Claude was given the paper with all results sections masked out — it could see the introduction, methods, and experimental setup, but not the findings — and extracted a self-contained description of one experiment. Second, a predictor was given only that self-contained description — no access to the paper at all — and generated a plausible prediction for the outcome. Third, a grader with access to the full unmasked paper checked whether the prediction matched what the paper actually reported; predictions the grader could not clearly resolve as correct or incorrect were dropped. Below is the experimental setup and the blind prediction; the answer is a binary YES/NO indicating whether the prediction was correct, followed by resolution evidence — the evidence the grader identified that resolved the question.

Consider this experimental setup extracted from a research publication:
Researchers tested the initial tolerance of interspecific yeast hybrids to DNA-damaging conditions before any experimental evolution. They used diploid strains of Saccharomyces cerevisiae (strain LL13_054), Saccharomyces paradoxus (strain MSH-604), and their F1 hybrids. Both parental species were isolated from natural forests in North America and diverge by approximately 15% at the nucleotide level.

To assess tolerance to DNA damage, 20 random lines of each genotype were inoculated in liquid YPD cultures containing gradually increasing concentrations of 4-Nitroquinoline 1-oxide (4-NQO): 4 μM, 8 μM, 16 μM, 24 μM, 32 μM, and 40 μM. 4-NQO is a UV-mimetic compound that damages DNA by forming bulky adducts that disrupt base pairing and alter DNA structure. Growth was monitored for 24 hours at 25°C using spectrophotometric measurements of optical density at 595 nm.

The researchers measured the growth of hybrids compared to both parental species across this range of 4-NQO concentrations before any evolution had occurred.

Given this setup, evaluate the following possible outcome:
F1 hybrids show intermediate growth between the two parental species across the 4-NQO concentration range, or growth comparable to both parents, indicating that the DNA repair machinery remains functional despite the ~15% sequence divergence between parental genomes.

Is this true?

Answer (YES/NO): YES